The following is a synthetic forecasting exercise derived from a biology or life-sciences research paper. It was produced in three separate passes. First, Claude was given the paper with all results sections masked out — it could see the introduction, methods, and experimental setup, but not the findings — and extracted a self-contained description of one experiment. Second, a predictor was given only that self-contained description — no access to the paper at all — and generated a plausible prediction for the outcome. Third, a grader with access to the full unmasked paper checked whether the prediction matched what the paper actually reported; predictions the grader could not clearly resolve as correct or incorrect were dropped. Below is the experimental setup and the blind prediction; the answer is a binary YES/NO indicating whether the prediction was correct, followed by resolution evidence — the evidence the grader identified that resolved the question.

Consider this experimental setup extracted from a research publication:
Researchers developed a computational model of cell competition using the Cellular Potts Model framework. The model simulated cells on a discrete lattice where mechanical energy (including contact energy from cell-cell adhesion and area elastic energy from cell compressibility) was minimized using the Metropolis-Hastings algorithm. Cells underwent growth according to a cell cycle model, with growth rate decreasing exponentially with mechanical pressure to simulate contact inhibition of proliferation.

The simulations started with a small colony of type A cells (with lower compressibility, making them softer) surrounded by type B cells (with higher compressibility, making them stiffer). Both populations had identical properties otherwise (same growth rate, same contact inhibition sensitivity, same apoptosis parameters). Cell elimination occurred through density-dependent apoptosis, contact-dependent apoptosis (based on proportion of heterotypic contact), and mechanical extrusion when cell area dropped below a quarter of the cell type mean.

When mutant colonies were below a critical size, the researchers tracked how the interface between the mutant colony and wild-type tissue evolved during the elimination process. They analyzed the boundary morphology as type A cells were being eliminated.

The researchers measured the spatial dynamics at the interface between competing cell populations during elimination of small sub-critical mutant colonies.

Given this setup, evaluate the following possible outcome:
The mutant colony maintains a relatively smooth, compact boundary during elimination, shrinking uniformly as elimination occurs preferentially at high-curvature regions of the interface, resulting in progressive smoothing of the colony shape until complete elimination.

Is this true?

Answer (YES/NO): NO